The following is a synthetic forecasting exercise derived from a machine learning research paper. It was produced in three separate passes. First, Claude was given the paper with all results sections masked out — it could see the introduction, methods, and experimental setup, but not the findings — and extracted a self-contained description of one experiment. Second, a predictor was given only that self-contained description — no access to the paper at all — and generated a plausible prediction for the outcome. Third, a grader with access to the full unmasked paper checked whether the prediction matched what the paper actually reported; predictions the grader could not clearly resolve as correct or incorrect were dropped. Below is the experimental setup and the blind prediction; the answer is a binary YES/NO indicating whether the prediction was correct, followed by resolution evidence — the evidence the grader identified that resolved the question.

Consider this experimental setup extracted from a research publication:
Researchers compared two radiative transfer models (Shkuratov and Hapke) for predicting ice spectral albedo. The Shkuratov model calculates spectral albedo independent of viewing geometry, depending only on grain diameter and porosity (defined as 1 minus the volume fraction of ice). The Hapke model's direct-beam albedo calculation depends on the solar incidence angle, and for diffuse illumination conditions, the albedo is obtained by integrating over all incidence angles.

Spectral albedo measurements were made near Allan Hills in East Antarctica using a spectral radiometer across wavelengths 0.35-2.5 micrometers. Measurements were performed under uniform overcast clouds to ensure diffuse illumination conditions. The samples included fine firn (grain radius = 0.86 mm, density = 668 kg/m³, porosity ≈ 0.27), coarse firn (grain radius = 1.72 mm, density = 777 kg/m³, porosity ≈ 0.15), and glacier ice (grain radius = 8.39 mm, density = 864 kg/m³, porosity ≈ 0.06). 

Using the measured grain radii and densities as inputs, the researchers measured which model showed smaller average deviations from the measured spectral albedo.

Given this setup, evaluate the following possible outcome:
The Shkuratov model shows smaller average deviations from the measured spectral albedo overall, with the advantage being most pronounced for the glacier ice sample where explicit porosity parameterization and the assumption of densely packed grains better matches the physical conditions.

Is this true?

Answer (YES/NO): NO